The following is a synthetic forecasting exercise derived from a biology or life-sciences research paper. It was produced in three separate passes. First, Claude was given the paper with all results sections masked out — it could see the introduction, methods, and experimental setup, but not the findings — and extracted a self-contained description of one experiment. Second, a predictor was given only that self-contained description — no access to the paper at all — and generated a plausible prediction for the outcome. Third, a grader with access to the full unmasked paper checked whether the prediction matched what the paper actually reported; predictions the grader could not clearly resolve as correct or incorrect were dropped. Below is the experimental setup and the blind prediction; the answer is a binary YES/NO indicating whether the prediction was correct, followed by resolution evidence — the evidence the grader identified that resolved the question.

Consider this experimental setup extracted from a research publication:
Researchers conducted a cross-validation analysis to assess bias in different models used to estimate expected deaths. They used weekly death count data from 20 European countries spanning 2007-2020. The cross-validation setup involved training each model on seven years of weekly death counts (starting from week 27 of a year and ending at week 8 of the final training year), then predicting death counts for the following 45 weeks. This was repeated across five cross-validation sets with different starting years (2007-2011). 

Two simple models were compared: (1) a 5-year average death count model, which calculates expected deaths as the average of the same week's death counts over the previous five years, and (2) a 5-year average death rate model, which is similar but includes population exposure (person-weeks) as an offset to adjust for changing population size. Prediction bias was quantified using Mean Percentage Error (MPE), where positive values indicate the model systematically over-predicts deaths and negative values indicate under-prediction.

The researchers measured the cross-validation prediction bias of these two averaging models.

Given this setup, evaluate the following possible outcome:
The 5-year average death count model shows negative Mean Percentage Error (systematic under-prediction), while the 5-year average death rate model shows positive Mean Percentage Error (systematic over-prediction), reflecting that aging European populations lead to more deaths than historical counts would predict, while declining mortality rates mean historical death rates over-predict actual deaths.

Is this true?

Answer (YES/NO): YES